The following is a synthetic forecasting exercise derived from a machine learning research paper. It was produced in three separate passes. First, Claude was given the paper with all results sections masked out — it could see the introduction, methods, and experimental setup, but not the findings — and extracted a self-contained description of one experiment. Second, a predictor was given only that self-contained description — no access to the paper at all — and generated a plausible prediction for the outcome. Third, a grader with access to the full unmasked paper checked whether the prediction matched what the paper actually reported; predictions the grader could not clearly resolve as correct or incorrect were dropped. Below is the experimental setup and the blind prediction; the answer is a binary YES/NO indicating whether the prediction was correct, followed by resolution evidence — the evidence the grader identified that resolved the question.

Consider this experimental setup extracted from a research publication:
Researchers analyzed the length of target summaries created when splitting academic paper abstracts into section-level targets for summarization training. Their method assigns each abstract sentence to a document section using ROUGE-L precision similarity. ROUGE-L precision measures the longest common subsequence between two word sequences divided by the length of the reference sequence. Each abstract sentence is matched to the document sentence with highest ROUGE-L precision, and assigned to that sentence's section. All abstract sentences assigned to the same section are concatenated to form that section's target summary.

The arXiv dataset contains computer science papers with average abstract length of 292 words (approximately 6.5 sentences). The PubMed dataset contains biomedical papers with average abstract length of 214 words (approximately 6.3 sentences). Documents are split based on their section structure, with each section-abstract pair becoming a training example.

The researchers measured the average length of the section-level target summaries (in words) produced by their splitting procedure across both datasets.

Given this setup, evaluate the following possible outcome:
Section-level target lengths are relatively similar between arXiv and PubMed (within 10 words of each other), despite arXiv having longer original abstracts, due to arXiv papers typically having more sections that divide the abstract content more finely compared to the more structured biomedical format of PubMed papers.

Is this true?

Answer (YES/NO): YES